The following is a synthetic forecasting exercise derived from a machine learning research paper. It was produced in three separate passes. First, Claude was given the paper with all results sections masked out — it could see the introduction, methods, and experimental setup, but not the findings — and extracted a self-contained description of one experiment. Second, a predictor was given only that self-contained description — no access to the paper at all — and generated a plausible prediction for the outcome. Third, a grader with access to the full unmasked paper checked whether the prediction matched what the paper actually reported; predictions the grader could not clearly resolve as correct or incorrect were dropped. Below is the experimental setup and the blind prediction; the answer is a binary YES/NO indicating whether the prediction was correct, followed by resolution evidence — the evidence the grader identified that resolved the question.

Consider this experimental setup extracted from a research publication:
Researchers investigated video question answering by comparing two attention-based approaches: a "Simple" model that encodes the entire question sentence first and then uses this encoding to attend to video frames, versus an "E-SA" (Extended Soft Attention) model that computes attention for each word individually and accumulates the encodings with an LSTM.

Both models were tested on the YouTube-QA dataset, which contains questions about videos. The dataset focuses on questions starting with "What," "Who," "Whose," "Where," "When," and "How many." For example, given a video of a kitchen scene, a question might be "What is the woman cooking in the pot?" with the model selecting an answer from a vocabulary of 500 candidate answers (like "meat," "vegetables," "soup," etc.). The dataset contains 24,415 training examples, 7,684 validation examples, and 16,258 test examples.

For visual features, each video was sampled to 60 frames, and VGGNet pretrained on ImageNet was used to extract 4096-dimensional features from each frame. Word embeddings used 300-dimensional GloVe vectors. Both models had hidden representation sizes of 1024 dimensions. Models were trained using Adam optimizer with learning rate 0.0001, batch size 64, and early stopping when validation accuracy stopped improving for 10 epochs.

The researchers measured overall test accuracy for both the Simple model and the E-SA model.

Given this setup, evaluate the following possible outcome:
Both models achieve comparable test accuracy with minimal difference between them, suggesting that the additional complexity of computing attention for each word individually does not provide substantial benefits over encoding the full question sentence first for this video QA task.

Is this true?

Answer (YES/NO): YES